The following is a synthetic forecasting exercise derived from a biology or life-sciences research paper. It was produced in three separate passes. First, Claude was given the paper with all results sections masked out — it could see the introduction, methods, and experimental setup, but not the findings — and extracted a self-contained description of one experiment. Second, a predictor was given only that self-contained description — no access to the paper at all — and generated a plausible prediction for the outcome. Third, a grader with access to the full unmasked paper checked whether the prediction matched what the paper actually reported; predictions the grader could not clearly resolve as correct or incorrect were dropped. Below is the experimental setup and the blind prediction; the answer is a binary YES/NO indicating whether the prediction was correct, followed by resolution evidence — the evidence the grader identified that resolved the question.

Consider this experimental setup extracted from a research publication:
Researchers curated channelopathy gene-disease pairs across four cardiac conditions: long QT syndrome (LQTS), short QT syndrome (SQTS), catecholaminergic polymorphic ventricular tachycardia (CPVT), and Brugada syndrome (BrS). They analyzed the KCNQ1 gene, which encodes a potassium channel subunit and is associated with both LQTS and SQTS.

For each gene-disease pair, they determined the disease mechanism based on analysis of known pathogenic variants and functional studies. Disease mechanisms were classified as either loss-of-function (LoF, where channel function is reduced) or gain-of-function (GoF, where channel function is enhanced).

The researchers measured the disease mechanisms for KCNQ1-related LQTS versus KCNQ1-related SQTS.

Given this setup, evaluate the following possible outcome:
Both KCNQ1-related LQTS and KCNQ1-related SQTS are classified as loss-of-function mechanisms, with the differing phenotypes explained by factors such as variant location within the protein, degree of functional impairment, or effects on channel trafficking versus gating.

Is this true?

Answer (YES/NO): NO